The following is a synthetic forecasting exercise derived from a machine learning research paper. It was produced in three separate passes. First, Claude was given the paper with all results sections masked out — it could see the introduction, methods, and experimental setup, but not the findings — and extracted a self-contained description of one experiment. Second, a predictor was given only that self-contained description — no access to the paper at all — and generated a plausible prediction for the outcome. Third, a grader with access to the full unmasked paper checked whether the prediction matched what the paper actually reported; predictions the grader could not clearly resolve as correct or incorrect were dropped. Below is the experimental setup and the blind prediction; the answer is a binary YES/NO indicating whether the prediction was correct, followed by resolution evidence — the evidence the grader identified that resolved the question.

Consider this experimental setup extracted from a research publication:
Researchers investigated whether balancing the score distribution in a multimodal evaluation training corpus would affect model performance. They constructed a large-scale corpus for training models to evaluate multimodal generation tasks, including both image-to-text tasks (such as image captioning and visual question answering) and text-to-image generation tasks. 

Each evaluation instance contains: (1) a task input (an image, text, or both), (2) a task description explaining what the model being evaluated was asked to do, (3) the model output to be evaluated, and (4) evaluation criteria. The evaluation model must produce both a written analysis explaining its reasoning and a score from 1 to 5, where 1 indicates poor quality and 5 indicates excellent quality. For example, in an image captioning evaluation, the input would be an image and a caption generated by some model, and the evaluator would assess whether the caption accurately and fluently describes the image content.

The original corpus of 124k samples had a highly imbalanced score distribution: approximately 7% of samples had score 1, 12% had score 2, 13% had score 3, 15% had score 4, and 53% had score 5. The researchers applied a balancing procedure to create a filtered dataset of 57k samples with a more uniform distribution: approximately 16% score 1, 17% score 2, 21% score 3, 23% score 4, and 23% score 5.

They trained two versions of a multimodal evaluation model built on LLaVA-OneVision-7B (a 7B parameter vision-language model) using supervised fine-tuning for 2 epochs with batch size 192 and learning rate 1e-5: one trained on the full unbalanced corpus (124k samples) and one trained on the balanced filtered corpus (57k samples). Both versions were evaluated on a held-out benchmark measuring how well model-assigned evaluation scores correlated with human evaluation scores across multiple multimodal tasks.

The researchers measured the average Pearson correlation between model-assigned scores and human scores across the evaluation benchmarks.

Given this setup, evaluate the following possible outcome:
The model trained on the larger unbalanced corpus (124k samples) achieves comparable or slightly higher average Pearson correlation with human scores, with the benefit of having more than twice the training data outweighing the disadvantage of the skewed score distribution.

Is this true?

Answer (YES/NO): NO